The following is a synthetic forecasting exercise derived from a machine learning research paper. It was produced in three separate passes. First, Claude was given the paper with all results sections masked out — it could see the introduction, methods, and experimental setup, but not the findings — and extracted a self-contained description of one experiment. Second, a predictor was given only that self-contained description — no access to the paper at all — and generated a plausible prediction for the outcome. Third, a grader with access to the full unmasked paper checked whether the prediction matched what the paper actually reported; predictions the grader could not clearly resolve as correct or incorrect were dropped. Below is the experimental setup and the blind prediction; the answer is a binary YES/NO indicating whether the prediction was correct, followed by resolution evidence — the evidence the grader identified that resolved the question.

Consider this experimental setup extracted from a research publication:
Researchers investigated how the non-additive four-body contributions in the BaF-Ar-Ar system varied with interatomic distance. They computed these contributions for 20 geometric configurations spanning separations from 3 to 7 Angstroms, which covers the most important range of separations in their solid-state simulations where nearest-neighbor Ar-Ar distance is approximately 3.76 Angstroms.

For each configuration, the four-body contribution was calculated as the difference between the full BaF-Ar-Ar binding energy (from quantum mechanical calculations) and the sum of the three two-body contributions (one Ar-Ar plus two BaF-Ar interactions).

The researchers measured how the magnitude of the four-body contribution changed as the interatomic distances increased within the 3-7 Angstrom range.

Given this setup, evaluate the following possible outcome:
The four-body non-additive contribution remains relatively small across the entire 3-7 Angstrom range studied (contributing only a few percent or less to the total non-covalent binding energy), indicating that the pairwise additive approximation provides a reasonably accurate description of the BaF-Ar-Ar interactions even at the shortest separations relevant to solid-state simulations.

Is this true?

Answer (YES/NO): YES